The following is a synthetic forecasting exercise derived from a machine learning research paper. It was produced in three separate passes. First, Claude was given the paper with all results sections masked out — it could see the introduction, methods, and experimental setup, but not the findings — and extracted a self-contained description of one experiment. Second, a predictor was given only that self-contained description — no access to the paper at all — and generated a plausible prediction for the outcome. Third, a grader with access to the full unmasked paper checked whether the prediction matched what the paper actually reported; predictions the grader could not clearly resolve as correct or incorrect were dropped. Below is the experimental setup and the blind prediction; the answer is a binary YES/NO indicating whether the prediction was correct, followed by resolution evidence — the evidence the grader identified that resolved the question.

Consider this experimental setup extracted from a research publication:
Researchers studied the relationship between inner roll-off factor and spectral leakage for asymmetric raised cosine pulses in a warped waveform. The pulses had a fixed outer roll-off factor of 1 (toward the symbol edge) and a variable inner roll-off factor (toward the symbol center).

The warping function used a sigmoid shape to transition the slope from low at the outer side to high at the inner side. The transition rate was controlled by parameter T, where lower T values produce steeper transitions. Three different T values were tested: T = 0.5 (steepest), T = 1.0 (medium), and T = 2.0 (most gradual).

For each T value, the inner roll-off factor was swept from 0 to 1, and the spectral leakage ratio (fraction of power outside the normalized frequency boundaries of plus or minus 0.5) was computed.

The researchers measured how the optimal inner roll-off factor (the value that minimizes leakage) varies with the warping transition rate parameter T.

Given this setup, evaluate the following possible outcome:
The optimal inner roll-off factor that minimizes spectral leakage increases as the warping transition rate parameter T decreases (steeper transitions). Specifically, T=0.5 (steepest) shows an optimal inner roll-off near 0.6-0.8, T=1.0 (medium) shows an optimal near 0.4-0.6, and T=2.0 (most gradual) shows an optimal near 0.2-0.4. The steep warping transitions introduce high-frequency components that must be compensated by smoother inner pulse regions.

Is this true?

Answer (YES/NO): NO